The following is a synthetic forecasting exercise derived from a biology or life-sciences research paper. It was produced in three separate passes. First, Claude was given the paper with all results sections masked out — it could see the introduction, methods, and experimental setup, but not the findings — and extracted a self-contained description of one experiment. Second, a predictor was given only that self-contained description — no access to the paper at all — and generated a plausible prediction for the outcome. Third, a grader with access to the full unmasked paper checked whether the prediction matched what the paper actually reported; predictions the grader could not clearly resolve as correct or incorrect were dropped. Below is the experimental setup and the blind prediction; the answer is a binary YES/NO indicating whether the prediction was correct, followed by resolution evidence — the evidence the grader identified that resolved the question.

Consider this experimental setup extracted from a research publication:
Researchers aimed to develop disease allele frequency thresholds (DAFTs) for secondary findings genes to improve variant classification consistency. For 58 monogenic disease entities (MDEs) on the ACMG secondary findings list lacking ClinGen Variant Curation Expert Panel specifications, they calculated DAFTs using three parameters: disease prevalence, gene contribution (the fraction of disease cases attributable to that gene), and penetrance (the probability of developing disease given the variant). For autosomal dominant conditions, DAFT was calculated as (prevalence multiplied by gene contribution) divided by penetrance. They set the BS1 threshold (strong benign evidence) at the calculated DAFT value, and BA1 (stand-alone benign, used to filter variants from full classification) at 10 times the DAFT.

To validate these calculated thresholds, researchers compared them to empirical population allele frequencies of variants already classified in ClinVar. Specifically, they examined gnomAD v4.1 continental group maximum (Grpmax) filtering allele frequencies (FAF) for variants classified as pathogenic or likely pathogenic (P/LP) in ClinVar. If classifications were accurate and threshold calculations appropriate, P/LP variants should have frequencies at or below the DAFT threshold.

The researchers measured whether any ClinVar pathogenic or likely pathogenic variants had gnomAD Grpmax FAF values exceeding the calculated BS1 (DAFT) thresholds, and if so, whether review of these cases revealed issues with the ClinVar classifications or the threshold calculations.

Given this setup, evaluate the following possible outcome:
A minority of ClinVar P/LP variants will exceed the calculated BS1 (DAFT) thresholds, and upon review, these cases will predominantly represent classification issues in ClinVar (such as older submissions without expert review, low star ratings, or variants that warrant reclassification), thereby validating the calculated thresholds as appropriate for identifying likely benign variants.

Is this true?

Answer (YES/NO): NO